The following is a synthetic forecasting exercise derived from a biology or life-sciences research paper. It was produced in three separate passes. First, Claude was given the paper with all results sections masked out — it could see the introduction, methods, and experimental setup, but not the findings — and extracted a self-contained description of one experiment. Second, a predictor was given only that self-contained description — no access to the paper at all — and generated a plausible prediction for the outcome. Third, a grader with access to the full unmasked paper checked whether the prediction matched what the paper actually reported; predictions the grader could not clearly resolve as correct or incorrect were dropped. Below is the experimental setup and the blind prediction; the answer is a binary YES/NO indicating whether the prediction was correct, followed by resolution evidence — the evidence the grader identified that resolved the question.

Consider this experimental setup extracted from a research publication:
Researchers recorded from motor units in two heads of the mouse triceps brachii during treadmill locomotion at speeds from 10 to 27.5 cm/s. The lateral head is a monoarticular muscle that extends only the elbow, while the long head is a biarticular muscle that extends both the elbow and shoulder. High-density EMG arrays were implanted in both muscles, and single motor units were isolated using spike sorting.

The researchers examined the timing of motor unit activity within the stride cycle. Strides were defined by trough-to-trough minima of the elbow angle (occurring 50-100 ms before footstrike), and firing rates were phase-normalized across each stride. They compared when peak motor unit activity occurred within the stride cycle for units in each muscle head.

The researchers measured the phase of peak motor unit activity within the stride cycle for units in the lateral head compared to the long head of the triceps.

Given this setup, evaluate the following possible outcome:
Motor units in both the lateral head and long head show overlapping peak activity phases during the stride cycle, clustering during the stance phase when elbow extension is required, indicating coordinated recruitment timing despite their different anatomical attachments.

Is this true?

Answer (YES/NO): NO